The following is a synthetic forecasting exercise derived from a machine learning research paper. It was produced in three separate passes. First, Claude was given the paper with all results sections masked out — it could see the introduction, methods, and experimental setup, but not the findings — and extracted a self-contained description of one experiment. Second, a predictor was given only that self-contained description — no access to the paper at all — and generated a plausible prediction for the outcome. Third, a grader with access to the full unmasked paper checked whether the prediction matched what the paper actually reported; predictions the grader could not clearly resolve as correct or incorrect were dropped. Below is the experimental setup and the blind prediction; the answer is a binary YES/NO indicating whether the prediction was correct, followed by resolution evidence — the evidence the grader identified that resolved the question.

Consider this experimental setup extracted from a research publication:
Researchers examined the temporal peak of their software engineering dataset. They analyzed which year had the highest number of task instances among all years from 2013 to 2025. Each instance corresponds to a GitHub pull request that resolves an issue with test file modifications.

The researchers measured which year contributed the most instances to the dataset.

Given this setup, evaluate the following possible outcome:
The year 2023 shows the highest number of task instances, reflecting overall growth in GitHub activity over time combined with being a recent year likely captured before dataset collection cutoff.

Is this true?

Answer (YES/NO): NO